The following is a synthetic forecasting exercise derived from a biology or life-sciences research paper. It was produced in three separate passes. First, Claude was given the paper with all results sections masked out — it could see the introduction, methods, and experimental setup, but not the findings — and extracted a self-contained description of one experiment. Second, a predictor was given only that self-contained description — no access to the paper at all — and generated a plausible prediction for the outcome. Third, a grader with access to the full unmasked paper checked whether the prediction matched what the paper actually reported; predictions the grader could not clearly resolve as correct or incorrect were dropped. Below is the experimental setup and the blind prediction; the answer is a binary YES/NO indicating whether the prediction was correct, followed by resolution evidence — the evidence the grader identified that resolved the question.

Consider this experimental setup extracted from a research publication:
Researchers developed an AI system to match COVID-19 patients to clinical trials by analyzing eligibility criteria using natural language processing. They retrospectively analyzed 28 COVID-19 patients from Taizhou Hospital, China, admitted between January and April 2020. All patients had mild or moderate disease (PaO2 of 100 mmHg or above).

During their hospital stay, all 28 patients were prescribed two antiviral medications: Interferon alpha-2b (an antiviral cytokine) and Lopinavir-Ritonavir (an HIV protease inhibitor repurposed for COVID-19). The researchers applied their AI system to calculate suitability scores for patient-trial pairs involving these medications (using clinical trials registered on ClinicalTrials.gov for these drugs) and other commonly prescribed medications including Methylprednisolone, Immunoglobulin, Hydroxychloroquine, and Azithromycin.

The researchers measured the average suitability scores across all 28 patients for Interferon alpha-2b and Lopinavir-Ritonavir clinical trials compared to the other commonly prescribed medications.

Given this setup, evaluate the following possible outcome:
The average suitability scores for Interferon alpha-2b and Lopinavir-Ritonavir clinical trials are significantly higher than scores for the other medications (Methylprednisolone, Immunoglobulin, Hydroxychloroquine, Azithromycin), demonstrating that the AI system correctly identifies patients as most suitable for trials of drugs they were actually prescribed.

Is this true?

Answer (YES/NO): NO